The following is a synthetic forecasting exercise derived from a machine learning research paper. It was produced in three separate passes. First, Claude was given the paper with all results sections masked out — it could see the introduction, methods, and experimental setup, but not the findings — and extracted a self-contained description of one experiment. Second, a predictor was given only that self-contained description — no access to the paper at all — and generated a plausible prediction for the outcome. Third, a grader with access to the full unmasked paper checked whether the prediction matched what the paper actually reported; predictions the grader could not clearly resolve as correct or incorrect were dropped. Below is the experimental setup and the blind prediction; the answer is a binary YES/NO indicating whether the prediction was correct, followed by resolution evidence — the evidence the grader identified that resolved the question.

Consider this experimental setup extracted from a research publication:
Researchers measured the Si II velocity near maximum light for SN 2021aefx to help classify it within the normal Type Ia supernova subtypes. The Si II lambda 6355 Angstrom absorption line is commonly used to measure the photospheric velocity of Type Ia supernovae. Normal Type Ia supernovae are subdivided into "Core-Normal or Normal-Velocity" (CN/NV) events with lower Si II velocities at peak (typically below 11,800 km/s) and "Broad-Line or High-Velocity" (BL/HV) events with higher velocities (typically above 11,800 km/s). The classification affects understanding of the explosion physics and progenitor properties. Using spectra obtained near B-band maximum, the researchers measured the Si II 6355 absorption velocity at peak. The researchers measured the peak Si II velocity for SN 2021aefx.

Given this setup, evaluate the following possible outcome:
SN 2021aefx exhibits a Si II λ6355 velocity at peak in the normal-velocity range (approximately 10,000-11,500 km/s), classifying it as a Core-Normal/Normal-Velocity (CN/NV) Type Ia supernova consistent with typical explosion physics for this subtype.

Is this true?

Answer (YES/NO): NO